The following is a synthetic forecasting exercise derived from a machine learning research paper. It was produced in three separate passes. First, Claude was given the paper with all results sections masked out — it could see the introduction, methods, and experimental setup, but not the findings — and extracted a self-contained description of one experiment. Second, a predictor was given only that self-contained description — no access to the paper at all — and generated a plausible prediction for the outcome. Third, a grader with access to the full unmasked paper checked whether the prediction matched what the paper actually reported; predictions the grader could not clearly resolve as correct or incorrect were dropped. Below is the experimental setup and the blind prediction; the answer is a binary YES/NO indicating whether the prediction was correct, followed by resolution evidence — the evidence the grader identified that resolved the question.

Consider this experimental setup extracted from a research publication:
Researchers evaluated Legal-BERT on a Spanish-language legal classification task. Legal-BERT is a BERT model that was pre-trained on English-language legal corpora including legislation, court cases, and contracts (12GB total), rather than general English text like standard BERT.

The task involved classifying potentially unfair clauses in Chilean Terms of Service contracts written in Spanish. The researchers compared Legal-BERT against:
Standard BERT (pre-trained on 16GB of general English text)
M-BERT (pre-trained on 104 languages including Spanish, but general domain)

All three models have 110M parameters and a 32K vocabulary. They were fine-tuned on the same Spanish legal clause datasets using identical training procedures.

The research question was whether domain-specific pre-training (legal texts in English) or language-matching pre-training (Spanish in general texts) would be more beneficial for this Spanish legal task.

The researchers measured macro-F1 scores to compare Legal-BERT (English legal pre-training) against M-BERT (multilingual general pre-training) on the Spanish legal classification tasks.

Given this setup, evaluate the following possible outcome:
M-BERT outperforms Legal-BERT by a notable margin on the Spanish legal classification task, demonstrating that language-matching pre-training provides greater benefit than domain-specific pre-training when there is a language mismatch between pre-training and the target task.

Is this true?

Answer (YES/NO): NO